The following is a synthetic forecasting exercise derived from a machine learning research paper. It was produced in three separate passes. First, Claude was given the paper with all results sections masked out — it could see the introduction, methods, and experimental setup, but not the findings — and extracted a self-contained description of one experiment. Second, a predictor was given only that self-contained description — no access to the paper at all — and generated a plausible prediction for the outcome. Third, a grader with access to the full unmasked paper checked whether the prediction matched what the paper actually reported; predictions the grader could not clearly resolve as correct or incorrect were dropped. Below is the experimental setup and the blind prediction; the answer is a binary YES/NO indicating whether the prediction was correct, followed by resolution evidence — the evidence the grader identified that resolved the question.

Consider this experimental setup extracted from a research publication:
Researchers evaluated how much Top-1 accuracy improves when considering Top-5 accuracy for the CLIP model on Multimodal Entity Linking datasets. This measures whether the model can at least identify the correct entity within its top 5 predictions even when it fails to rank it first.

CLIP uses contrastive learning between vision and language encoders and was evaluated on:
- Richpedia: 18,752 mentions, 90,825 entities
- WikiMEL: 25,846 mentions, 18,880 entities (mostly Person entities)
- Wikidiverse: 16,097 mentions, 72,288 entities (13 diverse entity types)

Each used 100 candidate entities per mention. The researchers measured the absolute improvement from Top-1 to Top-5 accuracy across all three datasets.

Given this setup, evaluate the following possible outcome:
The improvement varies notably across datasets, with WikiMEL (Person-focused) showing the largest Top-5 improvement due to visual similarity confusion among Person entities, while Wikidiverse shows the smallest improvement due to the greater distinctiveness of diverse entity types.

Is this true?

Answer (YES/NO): NO